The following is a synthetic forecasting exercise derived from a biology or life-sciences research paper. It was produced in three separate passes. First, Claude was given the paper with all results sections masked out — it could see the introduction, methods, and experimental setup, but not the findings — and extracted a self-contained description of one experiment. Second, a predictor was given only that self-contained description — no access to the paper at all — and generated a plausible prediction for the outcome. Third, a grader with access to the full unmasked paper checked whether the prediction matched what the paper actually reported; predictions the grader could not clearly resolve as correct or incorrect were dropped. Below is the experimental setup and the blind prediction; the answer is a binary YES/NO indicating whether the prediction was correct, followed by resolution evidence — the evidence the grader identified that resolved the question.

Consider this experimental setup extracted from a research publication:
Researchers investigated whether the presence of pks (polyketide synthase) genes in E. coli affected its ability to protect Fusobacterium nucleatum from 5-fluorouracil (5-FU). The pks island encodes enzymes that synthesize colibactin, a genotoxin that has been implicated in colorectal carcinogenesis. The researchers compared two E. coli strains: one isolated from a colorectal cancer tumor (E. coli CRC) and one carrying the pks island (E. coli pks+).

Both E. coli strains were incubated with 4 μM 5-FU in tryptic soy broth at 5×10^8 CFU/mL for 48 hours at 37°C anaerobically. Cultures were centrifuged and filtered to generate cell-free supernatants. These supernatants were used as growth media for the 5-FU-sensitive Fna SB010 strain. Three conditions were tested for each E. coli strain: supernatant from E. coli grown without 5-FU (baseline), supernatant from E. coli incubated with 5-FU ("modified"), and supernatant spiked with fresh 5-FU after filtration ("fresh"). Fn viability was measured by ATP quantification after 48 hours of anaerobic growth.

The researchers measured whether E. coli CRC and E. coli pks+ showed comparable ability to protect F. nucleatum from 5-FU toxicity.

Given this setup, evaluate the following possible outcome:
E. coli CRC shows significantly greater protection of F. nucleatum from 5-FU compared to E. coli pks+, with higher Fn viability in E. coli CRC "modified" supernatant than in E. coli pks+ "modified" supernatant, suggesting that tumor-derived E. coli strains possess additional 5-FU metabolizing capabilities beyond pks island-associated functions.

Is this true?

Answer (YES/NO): NO